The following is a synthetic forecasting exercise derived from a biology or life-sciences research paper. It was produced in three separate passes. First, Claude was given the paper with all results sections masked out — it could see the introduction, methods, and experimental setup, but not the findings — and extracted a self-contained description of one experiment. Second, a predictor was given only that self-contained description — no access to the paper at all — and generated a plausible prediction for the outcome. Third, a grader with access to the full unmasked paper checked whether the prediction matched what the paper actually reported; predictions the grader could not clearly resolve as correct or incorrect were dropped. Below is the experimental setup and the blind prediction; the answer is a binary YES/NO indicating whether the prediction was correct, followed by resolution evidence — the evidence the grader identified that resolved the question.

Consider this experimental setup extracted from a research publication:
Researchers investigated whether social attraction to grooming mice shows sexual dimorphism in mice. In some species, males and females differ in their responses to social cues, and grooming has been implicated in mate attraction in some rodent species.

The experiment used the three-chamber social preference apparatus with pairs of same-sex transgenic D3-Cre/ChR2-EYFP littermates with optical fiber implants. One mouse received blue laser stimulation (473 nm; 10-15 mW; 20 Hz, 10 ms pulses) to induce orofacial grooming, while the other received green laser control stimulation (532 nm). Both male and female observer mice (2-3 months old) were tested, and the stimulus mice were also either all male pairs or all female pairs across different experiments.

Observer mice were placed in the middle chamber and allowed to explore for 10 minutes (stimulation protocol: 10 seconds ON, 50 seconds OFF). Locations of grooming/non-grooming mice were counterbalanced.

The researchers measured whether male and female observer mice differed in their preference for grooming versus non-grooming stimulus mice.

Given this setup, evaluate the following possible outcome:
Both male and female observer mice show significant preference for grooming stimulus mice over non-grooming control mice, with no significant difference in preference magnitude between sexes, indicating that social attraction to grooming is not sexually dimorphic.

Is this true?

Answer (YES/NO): YES